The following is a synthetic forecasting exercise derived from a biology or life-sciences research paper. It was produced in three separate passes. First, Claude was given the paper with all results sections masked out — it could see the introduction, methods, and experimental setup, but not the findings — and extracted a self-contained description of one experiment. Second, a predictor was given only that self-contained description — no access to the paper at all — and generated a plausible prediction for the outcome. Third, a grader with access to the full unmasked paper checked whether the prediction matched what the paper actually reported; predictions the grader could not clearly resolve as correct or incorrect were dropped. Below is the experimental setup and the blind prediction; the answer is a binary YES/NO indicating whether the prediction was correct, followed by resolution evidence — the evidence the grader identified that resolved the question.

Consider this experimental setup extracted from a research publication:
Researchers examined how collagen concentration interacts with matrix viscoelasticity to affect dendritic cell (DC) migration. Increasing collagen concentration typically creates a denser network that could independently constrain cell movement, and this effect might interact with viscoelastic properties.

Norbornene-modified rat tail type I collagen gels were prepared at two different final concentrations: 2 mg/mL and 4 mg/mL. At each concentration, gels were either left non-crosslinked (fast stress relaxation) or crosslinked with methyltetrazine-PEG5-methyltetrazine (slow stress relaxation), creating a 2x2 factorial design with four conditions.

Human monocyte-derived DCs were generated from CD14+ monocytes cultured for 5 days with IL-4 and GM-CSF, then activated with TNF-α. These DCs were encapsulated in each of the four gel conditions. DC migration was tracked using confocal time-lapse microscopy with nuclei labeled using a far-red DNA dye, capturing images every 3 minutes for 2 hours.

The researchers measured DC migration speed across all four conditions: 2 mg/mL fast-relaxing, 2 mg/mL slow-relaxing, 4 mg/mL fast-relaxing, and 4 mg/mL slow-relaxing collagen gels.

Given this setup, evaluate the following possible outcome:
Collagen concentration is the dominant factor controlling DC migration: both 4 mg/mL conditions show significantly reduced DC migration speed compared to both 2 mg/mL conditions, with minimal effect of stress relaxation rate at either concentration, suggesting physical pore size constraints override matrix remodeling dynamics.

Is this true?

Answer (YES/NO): NO